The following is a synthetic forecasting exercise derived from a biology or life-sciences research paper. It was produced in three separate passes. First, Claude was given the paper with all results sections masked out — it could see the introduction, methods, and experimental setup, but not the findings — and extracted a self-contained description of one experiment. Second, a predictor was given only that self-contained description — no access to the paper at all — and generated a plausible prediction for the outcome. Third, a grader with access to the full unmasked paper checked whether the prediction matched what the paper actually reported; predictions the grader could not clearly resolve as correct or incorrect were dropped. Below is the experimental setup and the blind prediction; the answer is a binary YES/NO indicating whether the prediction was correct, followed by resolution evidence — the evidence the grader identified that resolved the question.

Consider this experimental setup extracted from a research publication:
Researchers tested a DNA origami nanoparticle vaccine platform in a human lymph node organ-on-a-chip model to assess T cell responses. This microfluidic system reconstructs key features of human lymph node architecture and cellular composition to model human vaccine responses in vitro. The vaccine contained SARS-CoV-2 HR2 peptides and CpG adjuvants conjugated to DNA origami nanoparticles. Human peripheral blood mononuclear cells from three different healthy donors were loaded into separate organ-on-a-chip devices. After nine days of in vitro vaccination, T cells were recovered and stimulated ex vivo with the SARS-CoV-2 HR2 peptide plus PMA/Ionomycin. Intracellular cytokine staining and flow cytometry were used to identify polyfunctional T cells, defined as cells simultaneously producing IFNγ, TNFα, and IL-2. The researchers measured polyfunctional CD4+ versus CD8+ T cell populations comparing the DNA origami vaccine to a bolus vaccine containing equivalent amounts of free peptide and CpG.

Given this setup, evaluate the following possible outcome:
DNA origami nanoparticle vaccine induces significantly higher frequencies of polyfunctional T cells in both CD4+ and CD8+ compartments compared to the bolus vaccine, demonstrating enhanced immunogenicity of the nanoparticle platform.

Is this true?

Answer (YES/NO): NO